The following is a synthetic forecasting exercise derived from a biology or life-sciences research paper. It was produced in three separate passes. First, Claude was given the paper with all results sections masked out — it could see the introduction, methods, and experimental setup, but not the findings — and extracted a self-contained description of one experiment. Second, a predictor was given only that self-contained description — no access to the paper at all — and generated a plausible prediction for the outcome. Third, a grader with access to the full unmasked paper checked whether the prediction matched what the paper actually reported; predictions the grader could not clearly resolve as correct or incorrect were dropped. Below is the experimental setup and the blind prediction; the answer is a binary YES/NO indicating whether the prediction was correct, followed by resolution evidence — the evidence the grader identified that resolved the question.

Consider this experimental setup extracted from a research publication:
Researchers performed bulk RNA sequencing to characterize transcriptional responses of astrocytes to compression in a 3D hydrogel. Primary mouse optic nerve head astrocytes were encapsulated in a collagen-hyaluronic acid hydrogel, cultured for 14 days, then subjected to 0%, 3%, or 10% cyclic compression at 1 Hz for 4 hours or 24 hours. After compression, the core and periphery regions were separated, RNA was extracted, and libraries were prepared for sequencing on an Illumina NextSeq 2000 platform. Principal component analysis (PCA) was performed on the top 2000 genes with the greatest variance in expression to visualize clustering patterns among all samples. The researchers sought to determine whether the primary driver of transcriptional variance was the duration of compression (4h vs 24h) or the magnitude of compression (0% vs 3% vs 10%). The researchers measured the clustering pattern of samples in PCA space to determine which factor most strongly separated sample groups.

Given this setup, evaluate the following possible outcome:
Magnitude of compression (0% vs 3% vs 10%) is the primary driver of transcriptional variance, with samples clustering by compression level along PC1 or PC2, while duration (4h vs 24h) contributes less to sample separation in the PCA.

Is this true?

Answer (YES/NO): NO